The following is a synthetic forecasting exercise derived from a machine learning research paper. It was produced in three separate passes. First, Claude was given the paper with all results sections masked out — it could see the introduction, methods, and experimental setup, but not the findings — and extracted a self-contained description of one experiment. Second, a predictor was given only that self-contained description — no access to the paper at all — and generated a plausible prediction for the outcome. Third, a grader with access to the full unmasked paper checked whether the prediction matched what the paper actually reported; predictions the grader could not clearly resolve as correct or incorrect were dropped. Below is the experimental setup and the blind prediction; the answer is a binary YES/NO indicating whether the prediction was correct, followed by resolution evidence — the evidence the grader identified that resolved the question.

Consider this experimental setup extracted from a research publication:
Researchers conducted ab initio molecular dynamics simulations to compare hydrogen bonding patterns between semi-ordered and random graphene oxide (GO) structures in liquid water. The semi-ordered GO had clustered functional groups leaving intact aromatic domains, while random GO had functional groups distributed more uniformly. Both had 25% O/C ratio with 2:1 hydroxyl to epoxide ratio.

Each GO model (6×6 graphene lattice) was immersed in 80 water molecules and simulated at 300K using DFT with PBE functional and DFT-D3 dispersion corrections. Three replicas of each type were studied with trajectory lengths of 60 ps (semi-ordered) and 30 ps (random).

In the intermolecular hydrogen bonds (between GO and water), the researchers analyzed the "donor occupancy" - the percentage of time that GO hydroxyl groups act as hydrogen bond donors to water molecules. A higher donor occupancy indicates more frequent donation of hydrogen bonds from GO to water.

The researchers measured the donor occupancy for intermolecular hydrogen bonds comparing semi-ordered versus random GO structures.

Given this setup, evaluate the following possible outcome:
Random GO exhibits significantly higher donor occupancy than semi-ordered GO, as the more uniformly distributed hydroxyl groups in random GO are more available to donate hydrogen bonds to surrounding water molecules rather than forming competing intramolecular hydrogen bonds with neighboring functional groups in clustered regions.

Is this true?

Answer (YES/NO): YES